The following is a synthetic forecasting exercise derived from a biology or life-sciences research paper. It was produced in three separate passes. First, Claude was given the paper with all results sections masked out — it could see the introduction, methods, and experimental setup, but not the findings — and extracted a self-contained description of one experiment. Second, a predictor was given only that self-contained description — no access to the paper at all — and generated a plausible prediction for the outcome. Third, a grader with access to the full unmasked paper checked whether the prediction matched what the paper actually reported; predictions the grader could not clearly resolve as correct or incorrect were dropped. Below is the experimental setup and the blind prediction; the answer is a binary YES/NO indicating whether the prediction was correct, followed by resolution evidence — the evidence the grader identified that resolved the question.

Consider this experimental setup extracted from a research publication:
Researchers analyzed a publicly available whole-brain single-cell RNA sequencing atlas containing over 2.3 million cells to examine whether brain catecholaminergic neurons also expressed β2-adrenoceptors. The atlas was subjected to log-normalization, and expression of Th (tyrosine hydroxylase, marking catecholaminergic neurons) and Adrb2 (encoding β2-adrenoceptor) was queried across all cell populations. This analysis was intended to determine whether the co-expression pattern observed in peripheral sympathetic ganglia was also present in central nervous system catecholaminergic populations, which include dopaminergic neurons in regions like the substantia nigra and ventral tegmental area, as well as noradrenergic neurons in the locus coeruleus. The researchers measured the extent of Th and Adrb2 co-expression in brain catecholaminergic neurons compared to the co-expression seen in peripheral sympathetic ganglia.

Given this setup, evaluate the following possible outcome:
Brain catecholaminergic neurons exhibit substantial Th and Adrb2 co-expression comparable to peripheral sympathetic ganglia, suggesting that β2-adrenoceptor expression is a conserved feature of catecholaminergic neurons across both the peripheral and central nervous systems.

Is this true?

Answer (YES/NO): NO